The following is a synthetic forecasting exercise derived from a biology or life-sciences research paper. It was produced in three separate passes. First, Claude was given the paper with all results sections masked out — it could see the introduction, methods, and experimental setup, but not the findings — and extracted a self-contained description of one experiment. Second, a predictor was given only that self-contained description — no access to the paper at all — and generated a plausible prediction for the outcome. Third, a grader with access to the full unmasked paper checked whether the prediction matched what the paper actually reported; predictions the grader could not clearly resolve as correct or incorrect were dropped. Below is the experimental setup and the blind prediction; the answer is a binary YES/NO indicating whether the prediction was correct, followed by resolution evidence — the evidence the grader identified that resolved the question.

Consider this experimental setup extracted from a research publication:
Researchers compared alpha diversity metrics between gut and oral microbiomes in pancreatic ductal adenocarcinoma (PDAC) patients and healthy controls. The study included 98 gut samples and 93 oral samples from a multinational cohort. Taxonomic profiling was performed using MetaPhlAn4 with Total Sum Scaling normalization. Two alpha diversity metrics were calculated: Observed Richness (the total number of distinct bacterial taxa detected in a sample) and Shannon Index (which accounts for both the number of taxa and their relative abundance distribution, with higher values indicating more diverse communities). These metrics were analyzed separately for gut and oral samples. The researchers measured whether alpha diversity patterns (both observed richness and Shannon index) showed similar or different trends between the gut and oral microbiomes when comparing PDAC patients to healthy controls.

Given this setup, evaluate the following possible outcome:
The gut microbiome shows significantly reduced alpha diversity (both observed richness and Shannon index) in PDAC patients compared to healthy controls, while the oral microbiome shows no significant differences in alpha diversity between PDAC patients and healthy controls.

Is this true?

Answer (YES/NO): NO